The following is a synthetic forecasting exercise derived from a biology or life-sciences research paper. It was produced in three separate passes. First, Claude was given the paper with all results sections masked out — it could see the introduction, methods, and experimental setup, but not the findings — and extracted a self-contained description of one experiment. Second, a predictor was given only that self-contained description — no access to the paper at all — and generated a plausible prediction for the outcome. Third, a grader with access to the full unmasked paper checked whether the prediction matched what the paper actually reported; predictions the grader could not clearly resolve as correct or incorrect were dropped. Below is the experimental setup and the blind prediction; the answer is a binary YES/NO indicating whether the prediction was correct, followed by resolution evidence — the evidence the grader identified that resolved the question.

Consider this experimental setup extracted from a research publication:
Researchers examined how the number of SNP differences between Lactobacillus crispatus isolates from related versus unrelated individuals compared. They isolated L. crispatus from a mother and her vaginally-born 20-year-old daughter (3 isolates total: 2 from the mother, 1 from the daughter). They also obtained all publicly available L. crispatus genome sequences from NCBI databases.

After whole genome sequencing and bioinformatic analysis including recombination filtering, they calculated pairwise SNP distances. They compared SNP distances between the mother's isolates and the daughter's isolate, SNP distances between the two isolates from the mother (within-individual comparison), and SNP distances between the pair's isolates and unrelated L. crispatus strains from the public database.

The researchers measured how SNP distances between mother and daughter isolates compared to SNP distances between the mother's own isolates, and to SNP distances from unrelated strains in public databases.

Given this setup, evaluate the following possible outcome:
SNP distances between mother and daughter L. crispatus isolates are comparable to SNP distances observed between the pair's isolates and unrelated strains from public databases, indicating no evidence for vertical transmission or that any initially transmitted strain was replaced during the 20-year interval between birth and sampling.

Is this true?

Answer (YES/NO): NO